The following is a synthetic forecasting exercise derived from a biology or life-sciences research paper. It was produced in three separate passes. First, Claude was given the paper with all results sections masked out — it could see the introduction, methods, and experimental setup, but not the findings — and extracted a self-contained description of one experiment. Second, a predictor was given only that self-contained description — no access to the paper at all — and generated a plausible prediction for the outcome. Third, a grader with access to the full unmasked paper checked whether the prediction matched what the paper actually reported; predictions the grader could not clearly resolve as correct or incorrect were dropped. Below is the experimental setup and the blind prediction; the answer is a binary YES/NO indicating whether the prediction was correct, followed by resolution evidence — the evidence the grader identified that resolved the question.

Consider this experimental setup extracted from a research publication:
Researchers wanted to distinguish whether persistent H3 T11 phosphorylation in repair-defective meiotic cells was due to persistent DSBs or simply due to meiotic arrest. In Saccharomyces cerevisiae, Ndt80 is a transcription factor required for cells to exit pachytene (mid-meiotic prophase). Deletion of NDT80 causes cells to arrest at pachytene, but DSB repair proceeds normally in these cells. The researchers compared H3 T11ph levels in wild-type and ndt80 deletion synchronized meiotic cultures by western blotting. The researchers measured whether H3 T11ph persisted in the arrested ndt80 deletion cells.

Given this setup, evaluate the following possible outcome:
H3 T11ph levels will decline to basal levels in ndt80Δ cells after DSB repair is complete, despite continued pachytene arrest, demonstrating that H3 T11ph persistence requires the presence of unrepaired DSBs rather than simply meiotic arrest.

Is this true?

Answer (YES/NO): YES